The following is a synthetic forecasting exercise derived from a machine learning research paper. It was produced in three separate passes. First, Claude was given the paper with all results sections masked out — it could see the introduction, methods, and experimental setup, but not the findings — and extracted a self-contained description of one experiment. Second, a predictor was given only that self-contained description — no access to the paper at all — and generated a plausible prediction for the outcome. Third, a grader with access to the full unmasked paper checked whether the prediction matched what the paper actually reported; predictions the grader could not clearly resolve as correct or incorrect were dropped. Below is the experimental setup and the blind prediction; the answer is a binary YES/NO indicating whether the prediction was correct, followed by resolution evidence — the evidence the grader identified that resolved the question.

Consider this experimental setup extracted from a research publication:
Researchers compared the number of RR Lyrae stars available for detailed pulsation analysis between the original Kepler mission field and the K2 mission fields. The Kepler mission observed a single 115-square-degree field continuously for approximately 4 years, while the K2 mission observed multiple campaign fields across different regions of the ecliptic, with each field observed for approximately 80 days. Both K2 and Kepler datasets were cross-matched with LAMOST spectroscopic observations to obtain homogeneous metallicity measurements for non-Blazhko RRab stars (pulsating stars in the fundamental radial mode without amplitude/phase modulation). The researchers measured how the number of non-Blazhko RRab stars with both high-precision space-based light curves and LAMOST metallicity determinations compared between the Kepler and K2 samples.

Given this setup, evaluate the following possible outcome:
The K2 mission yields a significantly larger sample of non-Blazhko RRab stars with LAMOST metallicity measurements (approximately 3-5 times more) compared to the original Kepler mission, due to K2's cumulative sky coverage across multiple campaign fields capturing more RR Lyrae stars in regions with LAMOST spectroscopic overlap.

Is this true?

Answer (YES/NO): NO